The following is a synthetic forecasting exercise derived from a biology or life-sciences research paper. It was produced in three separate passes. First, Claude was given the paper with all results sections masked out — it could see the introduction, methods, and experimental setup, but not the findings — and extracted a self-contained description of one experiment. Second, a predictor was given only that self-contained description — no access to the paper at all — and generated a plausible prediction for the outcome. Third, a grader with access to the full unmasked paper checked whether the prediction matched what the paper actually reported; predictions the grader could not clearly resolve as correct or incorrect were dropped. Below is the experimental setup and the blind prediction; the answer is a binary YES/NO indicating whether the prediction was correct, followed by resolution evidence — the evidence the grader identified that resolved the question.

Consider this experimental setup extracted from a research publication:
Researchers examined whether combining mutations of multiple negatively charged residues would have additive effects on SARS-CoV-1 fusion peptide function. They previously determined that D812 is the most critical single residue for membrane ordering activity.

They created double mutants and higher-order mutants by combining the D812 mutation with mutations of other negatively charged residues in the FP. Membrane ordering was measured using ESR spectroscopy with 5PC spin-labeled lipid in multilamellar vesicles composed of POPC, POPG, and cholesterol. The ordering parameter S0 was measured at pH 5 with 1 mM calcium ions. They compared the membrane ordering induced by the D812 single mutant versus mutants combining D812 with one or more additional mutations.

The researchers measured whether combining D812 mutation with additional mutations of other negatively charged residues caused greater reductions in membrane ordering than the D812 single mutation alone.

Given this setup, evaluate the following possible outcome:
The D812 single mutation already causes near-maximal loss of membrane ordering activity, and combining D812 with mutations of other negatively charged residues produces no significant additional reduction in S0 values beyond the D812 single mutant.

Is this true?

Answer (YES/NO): NO